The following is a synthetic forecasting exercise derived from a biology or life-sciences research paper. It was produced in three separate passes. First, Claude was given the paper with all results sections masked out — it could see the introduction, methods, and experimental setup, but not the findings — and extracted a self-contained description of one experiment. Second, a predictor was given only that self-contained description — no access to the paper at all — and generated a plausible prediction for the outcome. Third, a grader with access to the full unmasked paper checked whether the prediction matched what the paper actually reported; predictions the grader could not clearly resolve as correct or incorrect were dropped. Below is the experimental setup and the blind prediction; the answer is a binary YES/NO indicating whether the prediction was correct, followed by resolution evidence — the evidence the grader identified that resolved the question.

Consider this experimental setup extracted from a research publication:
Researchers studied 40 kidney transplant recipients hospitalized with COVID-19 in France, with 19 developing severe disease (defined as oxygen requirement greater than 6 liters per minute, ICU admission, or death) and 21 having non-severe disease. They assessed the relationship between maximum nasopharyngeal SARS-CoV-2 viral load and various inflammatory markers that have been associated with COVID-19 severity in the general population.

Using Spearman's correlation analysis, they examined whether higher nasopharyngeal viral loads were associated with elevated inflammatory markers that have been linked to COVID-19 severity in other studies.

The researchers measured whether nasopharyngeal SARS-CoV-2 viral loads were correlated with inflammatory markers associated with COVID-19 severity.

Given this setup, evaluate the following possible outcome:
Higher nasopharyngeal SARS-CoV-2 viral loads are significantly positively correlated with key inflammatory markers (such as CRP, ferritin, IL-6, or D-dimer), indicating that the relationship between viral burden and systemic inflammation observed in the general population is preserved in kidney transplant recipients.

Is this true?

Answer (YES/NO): NO